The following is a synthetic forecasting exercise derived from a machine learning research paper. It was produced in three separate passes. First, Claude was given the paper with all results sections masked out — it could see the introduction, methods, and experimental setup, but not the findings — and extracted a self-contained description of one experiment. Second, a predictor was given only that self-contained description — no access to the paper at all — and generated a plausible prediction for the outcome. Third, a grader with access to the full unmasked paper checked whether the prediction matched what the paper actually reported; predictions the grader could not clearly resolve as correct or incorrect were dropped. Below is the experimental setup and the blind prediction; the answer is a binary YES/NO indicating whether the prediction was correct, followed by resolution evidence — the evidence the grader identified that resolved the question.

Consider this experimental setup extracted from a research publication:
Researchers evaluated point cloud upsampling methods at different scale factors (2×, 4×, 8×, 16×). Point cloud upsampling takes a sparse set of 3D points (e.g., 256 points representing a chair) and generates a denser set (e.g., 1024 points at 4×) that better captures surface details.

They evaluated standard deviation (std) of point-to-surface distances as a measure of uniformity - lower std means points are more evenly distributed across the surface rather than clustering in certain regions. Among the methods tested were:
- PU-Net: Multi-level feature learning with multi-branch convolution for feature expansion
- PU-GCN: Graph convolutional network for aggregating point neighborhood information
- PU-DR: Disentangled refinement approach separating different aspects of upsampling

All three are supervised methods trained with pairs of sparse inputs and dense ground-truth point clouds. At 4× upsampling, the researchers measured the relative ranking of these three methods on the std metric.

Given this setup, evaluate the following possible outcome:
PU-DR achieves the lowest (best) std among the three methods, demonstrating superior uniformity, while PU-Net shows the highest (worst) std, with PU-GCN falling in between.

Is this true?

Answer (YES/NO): YES